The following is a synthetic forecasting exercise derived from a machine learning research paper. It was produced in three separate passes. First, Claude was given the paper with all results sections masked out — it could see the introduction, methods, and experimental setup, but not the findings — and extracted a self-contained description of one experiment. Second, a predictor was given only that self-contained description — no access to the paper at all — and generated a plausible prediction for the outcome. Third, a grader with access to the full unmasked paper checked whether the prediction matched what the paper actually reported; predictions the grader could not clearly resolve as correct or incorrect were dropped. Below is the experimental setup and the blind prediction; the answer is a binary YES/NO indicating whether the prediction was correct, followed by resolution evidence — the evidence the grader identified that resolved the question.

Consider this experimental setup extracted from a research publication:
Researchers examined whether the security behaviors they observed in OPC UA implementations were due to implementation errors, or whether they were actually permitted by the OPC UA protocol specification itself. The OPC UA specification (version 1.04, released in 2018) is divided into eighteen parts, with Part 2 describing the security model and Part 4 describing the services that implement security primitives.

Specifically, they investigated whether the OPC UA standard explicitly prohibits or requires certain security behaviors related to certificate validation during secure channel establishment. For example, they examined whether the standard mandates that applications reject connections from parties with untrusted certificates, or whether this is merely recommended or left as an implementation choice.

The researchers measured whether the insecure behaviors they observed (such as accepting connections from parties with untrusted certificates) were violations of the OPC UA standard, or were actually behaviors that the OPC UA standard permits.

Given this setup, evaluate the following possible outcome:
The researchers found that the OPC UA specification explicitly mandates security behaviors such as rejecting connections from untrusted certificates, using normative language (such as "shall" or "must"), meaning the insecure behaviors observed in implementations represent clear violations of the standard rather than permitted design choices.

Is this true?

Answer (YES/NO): NO